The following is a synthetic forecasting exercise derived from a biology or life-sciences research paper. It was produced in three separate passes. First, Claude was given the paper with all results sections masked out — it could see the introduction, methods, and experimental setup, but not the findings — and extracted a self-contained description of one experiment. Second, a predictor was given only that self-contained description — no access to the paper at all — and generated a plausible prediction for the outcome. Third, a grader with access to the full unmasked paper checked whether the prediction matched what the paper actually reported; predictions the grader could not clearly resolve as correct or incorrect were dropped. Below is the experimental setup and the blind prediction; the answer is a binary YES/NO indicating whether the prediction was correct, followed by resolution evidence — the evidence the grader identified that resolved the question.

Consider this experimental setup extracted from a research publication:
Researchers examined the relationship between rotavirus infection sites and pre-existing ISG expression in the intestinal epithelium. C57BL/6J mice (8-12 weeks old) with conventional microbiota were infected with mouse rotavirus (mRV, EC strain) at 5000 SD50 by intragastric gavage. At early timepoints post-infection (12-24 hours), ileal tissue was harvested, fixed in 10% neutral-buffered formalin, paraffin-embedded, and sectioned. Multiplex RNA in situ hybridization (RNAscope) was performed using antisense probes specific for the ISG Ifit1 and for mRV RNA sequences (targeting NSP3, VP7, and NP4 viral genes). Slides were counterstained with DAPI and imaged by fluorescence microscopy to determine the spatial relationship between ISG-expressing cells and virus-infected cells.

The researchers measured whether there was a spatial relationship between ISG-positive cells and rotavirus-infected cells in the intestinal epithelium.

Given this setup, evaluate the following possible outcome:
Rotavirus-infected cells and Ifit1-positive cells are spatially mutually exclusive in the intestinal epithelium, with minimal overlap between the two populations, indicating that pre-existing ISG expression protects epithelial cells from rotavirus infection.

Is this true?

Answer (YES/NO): YES